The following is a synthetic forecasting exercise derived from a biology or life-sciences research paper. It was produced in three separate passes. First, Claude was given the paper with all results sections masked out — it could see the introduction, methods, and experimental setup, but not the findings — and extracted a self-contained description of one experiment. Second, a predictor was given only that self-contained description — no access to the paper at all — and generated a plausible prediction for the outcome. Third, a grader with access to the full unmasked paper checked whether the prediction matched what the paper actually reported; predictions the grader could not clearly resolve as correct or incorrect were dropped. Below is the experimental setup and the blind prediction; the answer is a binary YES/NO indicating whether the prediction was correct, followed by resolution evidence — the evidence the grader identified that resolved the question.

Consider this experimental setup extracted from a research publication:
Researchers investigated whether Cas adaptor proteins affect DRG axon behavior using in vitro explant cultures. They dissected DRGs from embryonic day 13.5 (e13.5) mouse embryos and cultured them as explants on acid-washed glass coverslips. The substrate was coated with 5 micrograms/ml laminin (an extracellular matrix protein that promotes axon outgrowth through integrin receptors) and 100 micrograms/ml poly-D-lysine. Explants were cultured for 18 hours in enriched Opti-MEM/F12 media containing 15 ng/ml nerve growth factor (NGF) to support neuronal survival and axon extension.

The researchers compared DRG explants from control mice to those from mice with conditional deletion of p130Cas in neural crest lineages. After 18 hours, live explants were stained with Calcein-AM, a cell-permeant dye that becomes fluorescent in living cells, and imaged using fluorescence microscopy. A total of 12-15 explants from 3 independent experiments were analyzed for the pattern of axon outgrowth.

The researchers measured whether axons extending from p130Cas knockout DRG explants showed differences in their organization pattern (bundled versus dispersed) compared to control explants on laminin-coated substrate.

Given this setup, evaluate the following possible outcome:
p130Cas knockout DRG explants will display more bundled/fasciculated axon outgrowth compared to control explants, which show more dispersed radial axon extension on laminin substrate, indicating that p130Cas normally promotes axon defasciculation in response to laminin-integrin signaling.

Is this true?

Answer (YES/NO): YES